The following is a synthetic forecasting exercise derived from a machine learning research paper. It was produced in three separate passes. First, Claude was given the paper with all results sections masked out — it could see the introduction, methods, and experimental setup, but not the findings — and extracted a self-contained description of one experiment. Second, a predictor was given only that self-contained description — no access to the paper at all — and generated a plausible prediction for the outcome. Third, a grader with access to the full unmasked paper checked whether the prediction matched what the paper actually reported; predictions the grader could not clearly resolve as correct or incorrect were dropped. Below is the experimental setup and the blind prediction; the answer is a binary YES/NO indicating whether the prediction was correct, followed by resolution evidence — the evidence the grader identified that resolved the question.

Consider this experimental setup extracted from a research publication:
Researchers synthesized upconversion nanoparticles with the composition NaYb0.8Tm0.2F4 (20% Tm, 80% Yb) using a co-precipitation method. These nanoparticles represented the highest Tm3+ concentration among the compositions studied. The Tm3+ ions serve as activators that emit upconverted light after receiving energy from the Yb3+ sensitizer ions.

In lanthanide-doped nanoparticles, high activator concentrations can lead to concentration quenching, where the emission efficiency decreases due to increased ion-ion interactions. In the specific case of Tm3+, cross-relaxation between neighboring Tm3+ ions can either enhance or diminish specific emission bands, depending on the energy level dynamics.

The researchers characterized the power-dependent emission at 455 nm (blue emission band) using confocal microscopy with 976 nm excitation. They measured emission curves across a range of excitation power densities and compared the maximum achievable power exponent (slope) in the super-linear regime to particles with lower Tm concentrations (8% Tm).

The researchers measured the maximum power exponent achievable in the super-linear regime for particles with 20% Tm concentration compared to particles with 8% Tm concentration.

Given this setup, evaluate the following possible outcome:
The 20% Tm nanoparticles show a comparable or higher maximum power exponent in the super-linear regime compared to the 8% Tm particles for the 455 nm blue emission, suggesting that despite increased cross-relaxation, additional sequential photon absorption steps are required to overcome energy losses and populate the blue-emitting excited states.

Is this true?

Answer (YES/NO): YES